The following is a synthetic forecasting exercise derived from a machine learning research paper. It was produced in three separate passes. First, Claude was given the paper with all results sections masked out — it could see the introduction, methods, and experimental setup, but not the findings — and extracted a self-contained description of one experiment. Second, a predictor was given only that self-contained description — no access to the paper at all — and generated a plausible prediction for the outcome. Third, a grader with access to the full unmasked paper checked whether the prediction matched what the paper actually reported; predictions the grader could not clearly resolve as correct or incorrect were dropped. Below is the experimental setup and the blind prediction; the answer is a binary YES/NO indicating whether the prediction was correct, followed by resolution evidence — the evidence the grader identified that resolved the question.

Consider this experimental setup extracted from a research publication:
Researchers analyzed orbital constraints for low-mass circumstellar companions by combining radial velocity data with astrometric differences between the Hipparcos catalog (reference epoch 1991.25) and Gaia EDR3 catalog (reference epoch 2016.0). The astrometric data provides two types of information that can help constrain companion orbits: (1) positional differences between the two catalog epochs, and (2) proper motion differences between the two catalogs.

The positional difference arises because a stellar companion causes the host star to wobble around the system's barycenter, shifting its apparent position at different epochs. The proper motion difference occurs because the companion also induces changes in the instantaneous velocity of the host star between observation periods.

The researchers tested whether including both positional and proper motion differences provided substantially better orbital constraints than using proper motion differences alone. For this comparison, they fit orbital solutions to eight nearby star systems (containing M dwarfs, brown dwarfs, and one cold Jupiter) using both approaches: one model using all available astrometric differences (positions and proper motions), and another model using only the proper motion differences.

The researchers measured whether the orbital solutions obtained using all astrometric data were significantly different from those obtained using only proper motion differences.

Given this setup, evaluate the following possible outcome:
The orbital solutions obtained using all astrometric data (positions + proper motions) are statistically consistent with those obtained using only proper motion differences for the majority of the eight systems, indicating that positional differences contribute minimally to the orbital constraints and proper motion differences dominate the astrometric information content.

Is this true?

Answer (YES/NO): YES